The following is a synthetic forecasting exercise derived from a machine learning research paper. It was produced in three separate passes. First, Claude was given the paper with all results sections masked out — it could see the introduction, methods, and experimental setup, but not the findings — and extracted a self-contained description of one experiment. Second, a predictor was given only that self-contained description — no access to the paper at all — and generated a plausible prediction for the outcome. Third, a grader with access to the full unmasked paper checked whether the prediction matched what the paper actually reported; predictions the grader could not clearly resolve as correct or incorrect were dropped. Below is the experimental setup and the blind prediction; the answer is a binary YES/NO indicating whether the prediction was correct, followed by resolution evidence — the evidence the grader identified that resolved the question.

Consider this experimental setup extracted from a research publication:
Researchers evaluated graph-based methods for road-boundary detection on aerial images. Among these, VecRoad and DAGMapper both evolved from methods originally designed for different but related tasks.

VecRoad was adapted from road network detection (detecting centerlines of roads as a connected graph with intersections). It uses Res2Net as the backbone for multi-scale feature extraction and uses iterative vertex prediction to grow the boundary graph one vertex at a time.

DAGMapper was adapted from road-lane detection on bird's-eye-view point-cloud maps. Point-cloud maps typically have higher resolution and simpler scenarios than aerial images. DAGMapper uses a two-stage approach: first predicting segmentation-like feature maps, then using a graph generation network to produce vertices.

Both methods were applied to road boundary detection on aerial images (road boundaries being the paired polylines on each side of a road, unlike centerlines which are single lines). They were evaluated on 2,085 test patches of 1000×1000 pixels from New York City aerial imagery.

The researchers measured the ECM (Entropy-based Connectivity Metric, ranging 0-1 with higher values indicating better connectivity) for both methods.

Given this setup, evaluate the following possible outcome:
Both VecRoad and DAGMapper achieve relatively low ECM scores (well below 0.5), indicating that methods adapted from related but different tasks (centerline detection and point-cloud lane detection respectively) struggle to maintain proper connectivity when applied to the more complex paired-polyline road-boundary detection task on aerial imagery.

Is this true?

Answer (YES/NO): NO